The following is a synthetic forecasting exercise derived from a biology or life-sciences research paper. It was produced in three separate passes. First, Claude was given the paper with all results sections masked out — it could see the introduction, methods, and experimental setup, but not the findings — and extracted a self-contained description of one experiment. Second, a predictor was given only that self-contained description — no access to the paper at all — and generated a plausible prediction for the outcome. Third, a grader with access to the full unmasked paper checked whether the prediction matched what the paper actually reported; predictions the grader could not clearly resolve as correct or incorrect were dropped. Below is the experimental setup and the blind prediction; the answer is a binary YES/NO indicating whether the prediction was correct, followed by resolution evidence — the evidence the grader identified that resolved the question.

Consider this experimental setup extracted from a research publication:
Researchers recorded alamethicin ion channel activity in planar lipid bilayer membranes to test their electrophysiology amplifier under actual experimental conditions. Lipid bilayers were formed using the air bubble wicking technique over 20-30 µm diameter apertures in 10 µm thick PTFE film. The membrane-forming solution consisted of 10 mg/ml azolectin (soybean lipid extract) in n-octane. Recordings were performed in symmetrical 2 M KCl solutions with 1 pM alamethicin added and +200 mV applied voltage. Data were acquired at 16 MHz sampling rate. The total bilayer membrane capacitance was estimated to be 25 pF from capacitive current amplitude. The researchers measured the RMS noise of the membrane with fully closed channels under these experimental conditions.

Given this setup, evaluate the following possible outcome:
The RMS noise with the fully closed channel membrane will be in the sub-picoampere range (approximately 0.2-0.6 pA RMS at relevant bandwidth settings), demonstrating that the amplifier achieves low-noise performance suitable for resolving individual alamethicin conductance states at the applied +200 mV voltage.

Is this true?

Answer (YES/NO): NO